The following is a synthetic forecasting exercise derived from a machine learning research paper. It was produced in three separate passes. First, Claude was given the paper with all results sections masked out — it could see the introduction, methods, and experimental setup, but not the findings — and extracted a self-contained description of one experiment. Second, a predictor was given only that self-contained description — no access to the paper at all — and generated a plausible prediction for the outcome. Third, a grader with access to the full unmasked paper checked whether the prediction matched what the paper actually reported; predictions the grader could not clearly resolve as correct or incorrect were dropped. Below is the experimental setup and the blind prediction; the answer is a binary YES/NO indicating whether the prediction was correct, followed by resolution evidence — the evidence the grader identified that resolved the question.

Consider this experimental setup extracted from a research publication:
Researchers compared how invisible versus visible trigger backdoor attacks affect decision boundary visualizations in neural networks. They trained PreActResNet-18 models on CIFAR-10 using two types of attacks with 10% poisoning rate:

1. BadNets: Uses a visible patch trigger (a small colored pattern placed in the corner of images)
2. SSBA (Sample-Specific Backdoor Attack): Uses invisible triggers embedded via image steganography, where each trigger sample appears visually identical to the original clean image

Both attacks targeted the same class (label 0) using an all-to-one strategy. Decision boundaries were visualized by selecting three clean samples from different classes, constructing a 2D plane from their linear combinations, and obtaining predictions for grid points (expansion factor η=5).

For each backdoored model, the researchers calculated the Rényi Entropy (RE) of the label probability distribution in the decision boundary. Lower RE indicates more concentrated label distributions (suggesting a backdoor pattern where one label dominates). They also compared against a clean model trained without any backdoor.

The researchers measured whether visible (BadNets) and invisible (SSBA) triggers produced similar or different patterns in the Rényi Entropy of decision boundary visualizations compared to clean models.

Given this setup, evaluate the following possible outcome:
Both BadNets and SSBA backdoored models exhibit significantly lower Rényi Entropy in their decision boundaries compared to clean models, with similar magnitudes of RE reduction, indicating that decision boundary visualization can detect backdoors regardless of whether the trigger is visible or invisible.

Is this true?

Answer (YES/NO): YES